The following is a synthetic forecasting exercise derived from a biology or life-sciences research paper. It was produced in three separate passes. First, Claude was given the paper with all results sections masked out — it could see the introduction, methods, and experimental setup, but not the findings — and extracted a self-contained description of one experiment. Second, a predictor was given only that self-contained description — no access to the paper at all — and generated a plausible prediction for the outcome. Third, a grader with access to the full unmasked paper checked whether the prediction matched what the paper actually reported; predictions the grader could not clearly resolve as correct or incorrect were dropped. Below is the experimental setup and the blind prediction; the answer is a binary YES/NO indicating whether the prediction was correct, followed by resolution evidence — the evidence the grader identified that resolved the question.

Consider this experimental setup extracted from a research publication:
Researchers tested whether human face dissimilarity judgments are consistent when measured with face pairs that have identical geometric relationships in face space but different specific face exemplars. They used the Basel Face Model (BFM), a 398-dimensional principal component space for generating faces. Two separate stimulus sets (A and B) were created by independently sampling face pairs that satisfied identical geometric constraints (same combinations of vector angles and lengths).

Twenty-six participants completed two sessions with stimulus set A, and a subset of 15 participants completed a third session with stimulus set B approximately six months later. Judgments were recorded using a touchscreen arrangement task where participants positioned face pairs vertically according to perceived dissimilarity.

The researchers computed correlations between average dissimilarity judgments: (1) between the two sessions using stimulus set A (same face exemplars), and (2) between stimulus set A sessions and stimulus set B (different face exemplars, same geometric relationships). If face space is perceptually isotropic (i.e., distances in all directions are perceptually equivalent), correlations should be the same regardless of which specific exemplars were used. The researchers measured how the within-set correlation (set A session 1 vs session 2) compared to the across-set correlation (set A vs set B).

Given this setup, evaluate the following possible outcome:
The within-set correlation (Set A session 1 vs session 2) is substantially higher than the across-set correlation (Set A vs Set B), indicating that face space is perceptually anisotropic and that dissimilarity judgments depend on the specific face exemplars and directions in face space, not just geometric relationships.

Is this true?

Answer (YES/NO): NO